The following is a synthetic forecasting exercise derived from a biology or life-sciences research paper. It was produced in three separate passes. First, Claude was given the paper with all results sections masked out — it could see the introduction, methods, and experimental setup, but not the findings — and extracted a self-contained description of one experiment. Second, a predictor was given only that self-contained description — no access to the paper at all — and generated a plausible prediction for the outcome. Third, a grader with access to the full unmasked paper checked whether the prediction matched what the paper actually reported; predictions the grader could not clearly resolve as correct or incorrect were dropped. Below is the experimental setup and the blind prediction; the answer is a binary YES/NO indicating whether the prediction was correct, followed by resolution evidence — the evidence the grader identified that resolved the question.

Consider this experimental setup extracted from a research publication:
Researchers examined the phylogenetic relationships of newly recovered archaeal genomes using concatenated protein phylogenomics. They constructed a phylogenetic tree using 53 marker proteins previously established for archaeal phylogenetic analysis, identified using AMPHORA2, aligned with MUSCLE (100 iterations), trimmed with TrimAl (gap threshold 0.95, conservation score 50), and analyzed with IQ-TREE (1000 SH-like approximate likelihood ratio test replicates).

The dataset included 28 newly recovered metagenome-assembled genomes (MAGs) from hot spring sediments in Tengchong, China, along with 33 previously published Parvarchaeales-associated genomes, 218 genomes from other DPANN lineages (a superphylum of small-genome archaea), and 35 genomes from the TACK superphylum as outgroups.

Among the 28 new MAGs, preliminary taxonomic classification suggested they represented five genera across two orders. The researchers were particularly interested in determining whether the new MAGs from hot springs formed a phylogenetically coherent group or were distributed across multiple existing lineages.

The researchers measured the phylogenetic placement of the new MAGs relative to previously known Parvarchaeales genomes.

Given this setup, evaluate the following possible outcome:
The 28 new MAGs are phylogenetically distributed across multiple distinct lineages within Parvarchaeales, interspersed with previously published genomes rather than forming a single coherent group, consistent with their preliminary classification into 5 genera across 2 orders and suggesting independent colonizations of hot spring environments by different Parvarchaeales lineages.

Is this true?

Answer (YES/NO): NO